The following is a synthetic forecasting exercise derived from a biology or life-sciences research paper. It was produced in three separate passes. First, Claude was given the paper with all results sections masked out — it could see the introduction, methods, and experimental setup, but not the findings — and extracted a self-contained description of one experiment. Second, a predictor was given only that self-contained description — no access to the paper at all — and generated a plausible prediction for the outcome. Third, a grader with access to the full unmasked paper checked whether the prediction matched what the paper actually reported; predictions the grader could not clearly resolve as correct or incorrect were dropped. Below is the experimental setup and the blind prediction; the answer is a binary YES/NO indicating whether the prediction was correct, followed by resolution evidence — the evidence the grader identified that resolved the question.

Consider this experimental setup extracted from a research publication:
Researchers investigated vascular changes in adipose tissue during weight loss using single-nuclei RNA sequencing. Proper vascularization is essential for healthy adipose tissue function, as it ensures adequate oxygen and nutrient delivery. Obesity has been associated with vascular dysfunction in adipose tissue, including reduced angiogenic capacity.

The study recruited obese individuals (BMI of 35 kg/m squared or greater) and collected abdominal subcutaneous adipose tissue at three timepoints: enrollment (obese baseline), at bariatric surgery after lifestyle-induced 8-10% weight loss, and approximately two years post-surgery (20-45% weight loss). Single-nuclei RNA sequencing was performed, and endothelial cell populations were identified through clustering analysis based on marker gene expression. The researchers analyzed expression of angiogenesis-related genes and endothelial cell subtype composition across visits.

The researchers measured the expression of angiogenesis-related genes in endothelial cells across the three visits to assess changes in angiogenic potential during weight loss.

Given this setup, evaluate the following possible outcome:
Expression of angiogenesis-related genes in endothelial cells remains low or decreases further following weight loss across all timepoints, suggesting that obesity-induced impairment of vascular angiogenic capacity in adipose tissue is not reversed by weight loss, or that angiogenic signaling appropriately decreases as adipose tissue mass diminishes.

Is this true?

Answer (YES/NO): NO